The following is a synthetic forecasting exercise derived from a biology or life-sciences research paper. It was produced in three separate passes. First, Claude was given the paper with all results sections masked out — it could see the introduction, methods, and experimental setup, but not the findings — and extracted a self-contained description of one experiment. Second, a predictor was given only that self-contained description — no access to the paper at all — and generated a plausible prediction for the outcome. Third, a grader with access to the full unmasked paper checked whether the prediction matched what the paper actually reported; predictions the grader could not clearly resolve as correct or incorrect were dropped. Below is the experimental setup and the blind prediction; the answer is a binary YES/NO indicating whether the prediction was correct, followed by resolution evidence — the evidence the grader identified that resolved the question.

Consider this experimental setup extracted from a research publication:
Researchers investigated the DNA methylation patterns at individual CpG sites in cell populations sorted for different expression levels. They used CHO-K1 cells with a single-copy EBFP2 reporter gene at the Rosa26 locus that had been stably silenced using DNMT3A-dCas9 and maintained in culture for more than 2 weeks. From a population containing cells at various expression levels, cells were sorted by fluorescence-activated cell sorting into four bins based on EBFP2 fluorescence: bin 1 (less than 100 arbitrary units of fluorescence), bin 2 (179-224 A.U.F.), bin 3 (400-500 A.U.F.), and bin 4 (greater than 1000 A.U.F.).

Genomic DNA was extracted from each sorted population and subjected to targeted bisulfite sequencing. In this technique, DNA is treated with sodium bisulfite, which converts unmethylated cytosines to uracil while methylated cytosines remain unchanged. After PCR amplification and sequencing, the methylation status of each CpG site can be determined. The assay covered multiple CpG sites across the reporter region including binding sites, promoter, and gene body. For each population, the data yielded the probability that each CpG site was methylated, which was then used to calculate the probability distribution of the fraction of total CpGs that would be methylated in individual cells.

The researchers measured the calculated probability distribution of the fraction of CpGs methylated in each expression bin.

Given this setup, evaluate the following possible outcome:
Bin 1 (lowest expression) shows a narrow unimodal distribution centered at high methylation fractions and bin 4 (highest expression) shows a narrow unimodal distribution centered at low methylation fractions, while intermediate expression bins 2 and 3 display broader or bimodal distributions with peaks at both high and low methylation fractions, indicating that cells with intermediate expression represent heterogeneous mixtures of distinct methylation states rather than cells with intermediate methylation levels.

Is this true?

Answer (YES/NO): NO